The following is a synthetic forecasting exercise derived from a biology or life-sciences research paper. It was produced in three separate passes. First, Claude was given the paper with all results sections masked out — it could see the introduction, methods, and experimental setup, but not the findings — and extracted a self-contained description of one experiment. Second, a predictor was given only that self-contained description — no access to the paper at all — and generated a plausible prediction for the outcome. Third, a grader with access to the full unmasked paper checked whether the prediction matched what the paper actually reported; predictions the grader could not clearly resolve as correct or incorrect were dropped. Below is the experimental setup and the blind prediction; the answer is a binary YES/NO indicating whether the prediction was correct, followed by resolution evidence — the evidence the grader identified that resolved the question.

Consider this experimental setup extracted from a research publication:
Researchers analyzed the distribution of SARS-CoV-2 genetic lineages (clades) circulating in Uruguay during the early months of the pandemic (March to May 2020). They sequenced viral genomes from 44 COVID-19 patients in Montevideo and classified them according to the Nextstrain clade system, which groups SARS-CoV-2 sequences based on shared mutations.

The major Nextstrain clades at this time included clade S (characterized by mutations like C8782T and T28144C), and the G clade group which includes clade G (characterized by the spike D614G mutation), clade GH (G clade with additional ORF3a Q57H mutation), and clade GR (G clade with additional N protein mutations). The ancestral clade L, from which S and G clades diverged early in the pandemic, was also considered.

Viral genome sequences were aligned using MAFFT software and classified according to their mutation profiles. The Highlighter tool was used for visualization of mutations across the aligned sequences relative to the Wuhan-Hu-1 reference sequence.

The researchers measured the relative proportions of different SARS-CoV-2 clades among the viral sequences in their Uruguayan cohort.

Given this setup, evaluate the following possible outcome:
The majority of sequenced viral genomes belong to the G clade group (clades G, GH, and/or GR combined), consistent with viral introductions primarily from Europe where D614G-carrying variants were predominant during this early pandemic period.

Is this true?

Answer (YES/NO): NO